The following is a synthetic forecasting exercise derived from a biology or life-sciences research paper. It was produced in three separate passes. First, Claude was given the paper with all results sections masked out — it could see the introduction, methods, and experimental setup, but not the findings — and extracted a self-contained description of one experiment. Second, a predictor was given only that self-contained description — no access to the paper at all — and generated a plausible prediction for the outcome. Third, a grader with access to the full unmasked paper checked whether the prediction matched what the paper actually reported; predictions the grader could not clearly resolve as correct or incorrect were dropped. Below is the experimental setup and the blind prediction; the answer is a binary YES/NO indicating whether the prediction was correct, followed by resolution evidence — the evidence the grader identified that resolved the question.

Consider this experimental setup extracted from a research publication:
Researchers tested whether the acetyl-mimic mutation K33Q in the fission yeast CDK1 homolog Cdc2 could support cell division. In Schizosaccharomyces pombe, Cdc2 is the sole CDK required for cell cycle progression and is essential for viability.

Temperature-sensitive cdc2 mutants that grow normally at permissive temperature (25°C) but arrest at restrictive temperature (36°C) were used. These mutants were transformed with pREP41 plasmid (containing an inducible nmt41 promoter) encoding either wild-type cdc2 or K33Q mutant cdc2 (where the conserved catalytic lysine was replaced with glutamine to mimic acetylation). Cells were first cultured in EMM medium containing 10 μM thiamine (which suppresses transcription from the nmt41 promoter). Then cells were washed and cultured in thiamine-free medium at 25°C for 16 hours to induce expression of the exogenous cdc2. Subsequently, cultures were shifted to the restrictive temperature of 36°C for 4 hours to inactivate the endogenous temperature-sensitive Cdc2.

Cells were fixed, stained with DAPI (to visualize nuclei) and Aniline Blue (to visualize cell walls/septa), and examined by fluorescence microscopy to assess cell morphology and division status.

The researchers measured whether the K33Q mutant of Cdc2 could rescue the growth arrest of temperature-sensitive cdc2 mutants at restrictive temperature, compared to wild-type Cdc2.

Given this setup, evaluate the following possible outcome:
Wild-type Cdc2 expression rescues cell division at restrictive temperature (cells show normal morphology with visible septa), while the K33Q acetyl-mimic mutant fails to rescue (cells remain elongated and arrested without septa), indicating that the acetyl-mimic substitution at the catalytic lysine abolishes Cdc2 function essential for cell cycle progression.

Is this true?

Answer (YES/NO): YES